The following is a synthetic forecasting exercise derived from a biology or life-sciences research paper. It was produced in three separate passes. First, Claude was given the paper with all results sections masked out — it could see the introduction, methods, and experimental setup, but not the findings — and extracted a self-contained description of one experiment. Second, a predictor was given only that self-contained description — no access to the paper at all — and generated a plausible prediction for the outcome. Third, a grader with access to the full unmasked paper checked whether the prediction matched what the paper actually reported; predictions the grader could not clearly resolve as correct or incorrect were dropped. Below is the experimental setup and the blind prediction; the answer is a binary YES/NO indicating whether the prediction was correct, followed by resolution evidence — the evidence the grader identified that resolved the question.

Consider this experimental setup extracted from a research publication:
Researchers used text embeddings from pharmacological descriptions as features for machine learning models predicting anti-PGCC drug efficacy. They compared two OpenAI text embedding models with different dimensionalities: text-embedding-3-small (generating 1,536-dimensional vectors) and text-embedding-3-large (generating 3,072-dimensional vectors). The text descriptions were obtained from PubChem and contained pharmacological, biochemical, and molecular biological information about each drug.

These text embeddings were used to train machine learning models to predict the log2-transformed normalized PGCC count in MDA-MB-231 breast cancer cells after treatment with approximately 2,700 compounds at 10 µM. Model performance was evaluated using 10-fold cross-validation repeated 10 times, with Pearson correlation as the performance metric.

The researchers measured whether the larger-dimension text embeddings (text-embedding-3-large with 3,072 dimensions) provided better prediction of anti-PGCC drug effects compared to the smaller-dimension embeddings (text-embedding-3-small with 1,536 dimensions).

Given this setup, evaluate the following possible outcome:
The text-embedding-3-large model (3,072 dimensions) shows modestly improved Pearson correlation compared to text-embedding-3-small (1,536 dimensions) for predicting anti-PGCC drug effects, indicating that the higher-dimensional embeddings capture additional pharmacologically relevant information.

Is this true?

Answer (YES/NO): YES